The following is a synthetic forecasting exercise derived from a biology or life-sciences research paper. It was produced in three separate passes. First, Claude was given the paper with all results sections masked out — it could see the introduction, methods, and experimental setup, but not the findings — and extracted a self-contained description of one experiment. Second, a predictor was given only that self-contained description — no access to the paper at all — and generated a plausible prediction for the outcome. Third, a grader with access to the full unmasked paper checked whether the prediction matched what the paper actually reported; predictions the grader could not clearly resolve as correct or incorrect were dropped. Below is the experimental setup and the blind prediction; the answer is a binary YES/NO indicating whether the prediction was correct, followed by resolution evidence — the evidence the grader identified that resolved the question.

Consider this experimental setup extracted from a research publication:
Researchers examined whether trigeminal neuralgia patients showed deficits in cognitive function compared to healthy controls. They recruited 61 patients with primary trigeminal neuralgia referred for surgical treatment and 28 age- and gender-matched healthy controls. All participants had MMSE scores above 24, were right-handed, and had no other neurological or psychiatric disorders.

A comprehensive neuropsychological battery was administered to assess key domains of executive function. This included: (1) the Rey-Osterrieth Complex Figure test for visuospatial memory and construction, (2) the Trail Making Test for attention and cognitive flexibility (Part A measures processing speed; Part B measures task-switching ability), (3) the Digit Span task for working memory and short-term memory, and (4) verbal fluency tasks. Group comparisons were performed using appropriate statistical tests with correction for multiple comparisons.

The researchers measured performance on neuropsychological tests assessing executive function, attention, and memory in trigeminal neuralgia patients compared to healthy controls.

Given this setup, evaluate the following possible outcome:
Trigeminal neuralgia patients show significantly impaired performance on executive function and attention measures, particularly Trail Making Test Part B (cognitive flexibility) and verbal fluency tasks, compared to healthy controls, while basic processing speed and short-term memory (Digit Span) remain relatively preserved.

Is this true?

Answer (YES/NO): NO